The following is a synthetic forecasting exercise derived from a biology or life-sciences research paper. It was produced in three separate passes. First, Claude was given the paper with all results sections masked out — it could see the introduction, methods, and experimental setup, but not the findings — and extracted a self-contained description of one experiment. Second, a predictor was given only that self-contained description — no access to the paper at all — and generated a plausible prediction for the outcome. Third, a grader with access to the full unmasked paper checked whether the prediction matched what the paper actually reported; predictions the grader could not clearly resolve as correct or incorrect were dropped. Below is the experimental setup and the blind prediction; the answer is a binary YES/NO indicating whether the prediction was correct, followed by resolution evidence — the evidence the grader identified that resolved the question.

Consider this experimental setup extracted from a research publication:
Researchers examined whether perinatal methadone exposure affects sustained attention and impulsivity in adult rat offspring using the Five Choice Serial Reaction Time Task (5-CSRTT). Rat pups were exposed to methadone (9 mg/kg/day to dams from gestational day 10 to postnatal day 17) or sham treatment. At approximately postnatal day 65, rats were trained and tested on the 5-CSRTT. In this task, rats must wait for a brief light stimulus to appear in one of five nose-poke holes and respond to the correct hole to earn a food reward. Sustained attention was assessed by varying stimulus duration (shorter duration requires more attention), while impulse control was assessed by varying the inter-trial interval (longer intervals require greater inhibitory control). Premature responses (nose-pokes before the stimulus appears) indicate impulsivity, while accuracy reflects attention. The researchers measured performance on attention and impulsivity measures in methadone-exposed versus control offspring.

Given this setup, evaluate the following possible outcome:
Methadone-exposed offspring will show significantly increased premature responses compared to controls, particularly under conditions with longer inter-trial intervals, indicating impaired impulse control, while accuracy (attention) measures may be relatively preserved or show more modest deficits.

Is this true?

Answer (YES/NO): NO